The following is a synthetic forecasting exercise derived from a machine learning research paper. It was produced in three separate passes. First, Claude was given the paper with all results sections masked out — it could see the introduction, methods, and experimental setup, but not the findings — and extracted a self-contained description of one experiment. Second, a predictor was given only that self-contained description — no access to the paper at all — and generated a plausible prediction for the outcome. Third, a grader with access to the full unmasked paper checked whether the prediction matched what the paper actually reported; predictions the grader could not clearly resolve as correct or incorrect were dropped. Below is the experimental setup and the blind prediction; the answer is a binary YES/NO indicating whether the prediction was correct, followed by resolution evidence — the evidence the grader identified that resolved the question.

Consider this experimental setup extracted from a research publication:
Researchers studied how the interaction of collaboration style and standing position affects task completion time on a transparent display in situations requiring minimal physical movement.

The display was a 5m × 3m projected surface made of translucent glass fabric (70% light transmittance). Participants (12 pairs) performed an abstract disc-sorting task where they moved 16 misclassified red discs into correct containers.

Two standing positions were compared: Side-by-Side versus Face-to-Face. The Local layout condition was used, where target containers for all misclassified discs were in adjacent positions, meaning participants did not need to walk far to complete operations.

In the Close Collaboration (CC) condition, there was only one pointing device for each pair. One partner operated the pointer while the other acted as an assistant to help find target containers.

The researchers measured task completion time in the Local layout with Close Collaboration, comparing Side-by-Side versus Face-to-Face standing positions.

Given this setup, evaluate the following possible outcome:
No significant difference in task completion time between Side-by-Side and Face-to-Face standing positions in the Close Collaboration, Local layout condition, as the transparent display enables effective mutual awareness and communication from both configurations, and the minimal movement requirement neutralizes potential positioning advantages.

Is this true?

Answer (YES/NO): YES